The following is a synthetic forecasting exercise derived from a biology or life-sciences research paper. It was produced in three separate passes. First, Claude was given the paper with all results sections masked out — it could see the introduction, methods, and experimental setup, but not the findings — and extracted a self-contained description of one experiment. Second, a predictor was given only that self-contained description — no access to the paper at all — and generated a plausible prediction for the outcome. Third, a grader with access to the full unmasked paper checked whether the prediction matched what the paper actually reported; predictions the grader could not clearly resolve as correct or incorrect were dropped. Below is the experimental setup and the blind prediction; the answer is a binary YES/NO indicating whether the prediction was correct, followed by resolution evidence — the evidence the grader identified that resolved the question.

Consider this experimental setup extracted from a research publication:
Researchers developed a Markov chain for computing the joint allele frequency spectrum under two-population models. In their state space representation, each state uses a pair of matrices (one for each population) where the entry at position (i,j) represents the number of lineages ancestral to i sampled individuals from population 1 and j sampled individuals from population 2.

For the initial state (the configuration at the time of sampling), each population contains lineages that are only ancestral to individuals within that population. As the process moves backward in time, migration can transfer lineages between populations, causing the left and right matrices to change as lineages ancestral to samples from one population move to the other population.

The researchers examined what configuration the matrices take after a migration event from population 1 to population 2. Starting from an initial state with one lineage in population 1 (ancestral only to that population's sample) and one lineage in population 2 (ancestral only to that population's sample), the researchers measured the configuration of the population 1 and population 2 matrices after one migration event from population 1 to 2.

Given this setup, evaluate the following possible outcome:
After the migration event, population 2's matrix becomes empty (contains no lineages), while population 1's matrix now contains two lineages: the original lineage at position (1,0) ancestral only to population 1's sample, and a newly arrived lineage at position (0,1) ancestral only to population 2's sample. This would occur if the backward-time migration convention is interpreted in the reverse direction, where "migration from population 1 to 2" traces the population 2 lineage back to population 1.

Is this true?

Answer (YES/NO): NO